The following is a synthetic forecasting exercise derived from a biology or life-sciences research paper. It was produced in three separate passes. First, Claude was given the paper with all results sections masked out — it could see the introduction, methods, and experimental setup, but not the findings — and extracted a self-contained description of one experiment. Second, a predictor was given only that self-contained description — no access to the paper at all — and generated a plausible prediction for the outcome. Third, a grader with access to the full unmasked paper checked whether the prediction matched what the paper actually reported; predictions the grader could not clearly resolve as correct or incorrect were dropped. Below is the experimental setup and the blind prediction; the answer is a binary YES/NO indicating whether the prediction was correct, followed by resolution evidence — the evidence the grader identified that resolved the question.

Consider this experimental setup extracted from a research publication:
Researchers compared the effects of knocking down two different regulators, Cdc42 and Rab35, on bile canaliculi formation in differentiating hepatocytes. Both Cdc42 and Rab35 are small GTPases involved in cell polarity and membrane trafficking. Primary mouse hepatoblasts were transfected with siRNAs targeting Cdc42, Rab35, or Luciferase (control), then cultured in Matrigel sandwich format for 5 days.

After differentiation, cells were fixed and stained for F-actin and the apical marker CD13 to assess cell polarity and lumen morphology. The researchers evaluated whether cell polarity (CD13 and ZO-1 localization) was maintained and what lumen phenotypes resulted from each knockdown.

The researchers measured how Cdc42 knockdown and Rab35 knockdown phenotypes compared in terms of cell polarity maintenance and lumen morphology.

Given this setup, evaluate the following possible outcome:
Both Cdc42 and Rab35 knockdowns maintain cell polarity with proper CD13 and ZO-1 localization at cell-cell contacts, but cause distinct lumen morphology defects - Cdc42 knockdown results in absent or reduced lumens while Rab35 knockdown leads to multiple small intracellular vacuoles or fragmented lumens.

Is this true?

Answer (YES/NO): NO